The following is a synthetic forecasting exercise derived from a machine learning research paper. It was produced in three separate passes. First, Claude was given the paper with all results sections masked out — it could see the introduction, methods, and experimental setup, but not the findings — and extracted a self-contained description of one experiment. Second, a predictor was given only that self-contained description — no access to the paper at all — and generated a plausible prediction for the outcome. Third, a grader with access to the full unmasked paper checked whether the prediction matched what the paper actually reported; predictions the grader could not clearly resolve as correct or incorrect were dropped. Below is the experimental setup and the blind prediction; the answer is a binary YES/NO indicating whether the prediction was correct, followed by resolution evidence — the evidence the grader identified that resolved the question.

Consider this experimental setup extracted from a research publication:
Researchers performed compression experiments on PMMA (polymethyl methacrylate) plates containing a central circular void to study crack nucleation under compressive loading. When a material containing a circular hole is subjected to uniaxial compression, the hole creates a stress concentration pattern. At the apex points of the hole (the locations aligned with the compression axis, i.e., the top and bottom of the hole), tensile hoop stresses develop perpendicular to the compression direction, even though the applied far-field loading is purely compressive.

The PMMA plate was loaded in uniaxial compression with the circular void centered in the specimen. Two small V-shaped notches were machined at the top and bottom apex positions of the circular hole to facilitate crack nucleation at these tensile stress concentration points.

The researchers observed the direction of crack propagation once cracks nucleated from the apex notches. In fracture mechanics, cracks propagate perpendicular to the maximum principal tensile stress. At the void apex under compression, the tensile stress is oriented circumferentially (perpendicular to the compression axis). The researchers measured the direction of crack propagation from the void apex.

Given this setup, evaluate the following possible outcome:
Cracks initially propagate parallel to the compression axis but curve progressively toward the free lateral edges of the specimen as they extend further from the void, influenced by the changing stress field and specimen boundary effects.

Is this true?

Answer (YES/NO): NO